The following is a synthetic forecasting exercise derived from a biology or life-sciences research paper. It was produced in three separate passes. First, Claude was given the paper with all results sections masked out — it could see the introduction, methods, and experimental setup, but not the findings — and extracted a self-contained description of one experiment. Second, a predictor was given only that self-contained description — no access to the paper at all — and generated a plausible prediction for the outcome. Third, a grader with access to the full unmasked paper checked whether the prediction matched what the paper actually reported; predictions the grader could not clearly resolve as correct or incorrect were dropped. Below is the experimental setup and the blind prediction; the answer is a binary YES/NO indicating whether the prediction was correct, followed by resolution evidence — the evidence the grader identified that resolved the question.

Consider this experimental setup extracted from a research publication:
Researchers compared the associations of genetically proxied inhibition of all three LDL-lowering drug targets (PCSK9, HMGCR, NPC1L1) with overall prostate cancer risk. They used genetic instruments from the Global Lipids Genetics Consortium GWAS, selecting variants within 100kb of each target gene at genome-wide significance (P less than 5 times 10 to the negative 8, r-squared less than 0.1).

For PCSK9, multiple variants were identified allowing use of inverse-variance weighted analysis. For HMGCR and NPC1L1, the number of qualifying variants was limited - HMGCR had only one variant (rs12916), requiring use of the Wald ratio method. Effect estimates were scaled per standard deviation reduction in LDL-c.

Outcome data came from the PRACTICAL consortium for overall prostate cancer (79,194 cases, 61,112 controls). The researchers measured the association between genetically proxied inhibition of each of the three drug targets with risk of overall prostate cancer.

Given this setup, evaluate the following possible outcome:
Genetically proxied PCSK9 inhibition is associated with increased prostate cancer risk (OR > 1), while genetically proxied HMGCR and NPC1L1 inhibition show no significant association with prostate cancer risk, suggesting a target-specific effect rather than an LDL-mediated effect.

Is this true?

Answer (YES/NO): NO